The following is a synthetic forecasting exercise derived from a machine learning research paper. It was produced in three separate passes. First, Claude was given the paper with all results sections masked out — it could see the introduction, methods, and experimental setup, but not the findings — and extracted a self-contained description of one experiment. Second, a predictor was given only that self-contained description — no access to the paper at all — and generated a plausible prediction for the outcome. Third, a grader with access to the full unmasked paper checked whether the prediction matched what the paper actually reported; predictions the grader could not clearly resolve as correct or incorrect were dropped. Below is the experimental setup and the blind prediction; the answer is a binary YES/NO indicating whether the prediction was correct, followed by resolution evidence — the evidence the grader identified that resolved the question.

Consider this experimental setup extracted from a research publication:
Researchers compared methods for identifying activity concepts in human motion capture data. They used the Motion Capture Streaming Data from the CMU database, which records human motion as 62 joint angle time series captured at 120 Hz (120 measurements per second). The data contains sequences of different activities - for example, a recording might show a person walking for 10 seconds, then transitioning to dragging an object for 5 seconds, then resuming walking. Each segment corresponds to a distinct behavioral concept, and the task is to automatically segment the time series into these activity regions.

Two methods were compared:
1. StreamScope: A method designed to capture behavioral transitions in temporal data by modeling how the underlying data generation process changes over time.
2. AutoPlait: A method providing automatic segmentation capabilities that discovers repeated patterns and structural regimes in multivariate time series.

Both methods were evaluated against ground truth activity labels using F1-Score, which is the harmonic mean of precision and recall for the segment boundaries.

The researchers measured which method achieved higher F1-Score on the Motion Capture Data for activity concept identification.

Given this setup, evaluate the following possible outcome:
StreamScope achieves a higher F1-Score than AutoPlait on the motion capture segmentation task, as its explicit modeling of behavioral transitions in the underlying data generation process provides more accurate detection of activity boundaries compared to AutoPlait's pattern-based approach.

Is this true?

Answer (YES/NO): NO